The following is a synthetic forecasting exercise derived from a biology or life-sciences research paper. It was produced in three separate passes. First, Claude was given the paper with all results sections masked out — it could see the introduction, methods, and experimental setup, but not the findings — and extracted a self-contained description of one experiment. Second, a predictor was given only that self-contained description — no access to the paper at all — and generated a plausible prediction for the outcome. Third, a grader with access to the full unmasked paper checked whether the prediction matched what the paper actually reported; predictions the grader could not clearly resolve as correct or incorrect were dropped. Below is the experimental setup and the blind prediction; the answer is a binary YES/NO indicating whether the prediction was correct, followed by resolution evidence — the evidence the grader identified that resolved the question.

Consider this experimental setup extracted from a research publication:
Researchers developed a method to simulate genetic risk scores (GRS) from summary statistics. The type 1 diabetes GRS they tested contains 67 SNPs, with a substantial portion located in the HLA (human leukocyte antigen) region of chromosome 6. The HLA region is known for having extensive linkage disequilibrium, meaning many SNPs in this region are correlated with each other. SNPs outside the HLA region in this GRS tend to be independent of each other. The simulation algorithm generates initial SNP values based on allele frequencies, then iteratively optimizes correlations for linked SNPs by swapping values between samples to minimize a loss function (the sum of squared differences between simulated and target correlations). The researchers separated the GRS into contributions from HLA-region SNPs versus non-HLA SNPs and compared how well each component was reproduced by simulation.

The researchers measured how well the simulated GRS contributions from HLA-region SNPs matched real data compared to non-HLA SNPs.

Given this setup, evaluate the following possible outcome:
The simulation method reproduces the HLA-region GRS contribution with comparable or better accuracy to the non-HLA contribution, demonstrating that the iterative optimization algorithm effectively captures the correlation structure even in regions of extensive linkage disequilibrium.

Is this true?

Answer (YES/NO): YES